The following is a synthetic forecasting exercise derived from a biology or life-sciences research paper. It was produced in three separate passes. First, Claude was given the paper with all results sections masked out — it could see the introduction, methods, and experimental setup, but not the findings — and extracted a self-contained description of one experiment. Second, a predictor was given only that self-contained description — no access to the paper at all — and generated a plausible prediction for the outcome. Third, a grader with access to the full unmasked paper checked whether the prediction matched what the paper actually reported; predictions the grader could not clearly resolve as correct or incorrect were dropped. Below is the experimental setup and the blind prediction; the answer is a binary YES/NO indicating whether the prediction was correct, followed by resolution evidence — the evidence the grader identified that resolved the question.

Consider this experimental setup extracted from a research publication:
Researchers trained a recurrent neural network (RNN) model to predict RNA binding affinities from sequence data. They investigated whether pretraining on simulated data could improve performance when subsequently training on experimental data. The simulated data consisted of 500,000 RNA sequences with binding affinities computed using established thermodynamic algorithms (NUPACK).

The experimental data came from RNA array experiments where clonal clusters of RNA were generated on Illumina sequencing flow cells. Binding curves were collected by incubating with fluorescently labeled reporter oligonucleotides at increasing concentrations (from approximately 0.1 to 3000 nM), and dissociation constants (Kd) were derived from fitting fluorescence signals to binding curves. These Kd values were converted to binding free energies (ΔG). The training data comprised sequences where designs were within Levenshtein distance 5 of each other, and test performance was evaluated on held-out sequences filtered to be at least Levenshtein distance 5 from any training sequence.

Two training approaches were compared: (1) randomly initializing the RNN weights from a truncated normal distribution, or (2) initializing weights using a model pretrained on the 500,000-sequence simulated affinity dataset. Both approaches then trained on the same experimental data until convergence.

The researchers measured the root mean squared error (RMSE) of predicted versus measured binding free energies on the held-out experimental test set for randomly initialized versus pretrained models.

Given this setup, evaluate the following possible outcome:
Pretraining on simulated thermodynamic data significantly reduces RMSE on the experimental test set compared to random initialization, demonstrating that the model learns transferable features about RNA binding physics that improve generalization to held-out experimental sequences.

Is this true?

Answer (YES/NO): YES